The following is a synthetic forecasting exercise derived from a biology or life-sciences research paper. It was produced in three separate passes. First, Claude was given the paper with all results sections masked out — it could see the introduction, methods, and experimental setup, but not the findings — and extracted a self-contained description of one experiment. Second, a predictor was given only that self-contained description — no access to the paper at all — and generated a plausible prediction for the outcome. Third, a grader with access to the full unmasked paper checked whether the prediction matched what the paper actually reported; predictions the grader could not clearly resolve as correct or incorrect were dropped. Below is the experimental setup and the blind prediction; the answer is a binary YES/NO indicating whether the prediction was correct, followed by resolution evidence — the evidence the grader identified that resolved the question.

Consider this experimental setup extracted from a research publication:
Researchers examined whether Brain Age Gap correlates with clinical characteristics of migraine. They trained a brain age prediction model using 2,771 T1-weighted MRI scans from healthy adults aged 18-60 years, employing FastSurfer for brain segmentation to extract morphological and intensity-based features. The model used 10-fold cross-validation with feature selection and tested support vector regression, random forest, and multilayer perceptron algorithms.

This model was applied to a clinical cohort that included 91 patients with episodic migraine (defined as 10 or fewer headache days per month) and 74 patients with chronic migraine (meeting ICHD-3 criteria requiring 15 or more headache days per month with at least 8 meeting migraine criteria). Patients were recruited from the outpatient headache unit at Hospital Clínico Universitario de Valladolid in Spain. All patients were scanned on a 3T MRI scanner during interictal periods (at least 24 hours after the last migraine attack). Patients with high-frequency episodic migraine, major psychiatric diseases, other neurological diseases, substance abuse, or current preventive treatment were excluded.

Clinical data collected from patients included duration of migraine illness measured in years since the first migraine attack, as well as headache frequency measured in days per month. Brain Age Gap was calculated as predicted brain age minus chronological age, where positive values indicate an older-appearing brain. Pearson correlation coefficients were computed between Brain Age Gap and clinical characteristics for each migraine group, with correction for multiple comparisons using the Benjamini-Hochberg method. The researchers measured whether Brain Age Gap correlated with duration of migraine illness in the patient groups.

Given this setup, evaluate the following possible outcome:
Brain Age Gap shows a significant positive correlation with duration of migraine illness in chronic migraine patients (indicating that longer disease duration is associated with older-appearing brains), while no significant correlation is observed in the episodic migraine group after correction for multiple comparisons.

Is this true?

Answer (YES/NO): NO